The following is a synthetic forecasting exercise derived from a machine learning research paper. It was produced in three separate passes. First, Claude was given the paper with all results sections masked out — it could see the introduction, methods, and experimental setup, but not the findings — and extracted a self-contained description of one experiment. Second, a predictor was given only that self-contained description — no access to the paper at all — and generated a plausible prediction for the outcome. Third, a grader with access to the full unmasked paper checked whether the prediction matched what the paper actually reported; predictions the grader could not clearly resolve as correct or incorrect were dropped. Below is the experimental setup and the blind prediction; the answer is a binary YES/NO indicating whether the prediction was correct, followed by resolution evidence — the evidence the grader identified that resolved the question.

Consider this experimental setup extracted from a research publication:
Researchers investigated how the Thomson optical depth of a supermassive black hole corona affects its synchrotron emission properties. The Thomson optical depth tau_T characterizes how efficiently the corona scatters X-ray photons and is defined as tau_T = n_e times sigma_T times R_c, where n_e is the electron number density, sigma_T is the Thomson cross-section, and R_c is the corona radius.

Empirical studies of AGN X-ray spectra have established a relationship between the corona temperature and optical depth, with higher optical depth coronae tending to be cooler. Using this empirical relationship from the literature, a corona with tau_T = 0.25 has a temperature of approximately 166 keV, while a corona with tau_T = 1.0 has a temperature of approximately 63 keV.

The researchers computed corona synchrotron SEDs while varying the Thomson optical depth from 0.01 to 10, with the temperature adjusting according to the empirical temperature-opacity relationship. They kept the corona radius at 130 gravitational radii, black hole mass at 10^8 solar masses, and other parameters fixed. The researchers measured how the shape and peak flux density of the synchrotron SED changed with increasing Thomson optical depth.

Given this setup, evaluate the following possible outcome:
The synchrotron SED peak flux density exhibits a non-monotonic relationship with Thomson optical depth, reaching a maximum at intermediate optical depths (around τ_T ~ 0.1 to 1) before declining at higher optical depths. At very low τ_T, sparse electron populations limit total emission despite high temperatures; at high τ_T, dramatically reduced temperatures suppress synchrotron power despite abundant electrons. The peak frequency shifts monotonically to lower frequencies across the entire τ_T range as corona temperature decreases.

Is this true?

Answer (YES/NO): NO